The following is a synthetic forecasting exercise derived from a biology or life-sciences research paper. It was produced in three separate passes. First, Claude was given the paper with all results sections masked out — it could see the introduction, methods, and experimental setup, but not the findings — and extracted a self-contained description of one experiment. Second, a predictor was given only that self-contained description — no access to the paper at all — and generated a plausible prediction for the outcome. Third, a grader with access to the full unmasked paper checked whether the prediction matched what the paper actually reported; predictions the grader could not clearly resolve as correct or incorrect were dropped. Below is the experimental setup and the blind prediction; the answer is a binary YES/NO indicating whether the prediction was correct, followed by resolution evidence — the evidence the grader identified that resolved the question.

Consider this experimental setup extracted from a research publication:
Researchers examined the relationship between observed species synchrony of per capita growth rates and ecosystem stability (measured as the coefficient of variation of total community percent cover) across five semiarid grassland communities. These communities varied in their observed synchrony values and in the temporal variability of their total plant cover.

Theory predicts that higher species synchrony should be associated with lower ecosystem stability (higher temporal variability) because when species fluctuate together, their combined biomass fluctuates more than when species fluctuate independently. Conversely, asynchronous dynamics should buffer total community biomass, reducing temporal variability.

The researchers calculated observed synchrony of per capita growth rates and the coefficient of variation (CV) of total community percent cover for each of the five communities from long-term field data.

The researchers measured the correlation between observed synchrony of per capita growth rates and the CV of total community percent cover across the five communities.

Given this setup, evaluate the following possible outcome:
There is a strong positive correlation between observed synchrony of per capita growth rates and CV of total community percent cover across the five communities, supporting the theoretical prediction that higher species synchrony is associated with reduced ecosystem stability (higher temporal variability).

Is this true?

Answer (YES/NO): YES